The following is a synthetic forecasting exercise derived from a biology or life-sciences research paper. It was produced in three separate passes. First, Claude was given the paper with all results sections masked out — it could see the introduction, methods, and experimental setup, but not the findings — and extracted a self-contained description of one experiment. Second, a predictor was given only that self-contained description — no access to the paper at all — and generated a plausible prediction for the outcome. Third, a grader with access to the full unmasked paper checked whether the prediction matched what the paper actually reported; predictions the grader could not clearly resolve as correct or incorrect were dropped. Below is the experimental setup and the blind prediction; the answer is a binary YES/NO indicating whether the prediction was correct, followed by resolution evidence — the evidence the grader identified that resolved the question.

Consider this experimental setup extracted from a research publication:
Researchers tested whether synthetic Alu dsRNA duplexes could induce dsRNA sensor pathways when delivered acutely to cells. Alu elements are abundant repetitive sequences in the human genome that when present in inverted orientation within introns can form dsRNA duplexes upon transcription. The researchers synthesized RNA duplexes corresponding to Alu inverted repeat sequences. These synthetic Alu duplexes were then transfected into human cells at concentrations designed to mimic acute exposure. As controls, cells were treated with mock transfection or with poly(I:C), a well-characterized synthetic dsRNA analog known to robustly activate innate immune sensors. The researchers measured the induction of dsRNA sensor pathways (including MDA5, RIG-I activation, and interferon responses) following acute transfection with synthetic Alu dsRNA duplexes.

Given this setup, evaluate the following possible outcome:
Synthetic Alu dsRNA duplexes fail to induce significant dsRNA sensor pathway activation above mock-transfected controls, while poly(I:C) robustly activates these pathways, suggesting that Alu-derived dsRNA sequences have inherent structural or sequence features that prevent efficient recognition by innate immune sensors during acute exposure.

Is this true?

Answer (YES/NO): NO